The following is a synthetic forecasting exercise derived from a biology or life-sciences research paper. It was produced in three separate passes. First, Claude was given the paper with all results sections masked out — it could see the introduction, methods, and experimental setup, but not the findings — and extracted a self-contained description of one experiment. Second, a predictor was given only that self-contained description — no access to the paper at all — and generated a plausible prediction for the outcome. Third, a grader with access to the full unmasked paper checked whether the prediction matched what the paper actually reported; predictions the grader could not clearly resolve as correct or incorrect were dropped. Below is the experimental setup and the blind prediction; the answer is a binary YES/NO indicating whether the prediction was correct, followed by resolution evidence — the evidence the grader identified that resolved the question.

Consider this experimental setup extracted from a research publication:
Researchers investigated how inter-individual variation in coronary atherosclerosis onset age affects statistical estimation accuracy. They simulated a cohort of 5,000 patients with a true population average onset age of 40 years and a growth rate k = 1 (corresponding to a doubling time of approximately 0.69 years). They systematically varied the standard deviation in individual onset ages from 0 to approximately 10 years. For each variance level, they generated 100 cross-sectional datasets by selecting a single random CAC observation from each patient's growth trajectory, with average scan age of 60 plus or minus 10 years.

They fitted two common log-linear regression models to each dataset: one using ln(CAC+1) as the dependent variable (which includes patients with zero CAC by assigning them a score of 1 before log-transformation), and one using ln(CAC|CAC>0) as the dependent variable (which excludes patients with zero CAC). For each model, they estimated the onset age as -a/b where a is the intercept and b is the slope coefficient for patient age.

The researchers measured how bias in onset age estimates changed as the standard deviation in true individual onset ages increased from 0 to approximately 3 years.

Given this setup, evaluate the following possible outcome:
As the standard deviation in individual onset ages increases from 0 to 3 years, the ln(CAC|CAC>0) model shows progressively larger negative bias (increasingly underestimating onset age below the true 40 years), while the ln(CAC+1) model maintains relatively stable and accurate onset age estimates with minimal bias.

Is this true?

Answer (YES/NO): NO